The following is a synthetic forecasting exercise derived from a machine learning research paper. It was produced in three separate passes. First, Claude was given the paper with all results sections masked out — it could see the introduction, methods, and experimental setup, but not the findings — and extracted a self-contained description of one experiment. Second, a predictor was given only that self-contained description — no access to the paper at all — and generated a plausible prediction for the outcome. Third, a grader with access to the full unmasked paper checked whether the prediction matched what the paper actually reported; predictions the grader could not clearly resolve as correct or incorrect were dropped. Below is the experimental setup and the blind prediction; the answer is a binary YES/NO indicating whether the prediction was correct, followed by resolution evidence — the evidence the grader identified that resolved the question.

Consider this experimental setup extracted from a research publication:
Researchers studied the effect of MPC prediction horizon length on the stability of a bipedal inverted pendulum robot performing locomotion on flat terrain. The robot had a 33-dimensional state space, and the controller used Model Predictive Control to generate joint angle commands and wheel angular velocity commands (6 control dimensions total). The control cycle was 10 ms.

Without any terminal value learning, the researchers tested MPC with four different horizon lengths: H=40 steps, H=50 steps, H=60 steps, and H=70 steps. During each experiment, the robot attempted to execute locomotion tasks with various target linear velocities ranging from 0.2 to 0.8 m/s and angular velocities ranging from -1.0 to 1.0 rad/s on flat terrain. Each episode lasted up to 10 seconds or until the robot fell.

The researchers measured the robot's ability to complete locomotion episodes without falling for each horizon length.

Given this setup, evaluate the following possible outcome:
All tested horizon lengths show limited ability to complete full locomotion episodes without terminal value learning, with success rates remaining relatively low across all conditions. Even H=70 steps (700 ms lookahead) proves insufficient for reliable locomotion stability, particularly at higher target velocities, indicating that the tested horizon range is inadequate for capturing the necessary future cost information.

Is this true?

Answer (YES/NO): NO